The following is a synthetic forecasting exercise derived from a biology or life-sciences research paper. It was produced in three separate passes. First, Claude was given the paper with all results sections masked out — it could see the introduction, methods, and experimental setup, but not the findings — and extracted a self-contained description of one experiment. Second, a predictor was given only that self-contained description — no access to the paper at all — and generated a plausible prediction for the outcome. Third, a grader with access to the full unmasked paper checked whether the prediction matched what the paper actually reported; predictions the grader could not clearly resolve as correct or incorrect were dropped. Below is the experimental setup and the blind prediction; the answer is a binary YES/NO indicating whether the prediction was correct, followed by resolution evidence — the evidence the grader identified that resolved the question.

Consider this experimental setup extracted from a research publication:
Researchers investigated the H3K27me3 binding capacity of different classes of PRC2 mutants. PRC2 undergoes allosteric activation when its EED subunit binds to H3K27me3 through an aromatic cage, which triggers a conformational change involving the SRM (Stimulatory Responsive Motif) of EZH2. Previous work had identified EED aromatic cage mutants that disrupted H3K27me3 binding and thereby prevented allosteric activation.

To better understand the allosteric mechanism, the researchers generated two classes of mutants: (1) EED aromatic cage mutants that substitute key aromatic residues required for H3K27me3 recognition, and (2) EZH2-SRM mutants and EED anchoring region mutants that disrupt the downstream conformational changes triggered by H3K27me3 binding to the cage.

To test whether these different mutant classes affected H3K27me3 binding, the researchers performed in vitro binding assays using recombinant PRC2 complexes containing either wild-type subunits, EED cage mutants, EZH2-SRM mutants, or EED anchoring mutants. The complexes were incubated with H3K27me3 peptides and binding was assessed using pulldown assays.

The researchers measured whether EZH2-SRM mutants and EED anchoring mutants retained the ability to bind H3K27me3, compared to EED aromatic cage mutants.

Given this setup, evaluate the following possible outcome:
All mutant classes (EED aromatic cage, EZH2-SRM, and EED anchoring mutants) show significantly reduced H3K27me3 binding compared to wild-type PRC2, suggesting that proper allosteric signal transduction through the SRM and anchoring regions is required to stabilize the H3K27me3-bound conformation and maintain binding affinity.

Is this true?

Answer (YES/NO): NO